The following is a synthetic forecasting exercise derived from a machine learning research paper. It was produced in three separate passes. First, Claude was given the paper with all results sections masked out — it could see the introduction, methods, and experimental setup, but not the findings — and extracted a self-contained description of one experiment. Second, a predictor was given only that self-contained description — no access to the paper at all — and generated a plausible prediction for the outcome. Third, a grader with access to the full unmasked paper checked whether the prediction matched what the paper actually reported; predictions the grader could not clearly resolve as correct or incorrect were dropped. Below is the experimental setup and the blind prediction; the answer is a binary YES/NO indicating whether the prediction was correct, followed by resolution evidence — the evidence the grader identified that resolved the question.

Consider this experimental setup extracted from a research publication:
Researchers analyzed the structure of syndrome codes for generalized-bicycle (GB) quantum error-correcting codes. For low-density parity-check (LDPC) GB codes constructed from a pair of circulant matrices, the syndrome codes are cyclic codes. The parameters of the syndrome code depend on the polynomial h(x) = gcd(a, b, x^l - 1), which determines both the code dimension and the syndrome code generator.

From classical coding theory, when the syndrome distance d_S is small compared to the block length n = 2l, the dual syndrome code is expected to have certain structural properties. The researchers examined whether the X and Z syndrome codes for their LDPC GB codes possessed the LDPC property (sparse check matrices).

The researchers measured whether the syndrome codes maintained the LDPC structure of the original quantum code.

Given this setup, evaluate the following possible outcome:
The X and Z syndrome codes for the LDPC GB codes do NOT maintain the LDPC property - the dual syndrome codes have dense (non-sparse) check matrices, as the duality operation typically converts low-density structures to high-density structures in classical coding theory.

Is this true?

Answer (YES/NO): YES